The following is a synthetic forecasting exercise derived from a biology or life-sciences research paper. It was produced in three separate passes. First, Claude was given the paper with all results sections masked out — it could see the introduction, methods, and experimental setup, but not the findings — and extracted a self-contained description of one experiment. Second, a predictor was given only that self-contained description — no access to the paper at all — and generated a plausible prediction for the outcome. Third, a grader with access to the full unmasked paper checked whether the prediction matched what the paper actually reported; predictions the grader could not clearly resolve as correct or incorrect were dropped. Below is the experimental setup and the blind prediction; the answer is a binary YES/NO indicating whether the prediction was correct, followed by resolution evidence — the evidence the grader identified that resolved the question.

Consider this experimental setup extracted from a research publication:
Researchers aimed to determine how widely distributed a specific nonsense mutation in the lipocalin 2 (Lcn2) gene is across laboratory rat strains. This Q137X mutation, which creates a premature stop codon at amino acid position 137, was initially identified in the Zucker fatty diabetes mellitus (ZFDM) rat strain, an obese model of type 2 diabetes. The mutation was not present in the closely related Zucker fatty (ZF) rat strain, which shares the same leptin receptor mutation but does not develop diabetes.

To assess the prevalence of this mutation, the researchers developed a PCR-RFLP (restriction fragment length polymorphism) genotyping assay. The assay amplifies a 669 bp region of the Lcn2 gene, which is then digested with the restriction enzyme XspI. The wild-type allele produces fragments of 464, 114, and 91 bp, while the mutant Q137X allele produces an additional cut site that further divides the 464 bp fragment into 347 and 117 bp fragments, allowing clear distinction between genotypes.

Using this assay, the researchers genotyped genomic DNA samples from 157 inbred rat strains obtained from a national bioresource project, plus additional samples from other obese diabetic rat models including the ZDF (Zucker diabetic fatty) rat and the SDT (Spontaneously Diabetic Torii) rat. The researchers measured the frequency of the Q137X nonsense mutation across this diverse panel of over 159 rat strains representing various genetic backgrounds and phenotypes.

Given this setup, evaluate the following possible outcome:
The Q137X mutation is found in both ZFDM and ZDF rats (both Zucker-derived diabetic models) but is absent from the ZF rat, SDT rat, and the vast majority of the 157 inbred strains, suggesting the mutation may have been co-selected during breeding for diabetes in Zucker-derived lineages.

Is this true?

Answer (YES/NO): NO